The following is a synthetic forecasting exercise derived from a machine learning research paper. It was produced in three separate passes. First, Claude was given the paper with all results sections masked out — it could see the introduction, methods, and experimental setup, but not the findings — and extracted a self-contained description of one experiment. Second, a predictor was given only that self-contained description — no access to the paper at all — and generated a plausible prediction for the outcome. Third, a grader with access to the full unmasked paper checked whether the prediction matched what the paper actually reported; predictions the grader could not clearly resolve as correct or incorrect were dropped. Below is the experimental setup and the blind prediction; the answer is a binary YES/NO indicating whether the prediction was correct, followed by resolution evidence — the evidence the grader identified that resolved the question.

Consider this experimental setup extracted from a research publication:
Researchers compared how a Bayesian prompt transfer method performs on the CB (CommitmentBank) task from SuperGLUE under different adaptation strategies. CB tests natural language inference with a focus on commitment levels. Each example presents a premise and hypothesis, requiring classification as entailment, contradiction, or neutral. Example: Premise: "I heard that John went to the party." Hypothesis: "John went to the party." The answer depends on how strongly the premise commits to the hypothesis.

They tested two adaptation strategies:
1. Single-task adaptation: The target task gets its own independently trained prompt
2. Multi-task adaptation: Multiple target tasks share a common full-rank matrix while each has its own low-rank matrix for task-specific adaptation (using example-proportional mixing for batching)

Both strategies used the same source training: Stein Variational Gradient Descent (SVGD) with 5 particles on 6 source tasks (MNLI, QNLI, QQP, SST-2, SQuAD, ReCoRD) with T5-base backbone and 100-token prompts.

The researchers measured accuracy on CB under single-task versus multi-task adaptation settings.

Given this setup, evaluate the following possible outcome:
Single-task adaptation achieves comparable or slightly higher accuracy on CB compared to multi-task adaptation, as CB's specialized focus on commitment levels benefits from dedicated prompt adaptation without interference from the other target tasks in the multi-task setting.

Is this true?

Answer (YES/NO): NO